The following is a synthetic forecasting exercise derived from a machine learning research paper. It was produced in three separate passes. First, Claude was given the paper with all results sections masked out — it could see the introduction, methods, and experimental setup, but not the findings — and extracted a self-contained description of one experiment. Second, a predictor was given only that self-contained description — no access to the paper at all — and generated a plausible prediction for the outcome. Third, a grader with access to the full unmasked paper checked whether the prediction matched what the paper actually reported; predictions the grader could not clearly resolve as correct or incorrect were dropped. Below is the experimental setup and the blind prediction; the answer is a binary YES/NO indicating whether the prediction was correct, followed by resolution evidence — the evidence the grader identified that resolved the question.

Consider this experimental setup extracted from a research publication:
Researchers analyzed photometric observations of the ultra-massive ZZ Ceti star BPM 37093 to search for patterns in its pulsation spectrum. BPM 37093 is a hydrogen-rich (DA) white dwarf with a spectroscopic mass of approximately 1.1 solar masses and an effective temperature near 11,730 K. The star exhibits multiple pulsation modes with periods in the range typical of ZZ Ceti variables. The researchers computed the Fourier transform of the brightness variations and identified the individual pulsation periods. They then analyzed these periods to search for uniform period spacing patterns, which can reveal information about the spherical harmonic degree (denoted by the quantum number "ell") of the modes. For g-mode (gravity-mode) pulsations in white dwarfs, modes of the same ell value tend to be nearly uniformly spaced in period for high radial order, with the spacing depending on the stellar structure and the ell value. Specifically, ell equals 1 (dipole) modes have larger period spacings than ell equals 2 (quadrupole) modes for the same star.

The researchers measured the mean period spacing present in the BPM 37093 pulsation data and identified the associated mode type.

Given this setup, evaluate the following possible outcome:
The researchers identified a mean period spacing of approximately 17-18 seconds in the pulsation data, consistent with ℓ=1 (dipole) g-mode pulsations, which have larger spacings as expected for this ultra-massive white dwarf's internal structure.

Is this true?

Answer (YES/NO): NO